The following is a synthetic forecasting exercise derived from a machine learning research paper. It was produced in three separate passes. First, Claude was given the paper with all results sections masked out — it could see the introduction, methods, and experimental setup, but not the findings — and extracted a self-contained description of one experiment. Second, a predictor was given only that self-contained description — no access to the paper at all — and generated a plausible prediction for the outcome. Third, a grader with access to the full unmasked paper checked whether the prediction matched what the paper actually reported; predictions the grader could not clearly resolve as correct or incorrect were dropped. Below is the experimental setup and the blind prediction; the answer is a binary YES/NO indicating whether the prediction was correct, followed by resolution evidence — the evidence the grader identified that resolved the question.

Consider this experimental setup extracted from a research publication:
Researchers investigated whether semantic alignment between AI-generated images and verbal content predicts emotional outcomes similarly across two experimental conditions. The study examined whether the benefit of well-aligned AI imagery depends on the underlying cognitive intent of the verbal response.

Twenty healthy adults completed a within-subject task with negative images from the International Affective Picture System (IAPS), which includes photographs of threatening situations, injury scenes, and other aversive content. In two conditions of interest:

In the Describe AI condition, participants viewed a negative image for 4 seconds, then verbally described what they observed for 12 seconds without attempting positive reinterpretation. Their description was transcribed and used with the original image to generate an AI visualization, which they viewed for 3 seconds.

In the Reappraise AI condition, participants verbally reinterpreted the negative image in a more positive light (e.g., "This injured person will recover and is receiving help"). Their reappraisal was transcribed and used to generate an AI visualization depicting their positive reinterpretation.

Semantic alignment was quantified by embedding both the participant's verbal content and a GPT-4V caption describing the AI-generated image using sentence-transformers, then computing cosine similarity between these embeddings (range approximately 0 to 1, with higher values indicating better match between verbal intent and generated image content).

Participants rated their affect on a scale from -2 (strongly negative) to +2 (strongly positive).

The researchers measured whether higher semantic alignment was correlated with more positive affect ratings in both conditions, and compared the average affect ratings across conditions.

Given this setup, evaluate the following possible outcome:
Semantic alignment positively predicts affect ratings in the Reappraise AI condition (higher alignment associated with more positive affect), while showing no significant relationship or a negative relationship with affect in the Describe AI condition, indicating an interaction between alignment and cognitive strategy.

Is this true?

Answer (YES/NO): NO